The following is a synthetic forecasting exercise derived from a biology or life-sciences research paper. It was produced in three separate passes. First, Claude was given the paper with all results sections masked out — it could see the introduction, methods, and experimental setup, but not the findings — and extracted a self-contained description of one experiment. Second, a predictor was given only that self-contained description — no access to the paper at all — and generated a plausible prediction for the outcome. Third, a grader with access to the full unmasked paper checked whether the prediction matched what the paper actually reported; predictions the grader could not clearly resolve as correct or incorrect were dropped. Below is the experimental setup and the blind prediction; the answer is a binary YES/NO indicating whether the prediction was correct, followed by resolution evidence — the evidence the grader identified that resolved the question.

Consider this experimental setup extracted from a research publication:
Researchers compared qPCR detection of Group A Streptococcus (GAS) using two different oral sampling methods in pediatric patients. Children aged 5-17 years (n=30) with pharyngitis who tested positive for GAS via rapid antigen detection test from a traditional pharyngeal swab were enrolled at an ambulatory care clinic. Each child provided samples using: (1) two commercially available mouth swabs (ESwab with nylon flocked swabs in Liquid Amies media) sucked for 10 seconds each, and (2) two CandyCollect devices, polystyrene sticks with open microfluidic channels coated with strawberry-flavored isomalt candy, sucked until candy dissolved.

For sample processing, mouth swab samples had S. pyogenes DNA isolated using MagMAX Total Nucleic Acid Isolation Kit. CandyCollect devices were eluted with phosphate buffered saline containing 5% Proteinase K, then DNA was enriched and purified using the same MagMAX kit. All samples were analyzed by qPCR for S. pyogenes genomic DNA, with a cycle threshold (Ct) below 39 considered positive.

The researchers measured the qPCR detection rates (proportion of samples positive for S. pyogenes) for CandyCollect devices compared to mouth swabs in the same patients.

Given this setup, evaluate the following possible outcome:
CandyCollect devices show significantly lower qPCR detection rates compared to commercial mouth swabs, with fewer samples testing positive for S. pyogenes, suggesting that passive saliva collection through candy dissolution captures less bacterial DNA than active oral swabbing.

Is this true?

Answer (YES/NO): NO